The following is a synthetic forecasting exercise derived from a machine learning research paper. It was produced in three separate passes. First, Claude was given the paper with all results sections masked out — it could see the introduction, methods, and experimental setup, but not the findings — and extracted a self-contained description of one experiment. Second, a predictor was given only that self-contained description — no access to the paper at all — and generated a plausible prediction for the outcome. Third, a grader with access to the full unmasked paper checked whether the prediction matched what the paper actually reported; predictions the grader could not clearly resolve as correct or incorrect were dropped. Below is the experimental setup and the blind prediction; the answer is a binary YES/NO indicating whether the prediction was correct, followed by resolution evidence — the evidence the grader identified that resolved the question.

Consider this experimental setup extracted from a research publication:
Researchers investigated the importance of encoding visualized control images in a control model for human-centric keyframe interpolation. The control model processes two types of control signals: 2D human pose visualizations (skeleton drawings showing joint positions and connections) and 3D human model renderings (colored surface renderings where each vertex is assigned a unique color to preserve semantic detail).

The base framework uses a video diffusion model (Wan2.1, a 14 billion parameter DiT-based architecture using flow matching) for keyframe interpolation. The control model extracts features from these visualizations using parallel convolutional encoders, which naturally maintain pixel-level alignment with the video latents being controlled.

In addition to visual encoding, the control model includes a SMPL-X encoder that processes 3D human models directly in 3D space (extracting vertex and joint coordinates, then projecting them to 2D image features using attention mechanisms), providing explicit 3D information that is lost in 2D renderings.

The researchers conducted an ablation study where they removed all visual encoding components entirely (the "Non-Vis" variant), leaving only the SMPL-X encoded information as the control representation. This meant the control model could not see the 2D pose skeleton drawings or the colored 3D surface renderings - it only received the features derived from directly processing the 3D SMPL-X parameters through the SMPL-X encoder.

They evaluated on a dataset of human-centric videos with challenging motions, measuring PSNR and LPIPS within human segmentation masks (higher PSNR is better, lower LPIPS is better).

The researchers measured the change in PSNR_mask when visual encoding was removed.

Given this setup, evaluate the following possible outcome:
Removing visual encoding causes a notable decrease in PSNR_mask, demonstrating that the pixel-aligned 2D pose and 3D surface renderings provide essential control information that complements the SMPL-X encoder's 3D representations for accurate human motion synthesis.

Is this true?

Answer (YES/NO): YES